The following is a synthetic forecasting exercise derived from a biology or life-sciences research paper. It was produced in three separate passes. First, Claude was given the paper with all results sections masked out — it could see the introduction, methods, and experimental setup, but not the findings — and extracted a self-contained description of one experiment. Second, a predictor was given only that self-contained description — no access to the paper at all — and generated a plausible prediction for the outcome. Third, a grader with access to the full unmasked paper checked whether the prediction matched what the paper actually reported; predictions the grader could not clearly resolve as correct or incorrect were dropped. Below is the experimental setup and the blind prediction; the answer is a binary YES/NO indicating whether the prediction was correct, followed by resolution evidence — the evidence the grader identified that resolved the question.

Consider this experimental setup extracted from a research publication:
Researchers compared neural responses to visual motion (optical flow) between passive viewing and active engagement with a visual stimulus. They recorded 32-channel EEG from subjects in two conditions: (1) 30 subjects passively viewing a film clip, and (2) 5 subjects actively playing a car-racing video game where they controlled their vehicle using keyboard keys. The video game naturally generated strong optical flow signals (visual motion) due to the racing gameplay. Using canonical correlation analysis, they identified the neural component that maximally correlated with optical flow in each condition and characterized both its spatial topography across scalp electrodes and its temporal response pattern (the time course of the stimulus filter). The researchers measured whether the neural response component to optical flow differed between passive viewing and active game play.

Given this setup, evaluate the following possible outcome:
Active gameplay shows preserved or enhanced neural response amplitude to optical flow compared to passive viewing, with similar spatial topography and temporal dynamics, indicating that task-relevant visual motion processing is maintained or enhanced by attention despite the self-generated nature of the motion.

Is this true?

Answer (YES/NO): NO